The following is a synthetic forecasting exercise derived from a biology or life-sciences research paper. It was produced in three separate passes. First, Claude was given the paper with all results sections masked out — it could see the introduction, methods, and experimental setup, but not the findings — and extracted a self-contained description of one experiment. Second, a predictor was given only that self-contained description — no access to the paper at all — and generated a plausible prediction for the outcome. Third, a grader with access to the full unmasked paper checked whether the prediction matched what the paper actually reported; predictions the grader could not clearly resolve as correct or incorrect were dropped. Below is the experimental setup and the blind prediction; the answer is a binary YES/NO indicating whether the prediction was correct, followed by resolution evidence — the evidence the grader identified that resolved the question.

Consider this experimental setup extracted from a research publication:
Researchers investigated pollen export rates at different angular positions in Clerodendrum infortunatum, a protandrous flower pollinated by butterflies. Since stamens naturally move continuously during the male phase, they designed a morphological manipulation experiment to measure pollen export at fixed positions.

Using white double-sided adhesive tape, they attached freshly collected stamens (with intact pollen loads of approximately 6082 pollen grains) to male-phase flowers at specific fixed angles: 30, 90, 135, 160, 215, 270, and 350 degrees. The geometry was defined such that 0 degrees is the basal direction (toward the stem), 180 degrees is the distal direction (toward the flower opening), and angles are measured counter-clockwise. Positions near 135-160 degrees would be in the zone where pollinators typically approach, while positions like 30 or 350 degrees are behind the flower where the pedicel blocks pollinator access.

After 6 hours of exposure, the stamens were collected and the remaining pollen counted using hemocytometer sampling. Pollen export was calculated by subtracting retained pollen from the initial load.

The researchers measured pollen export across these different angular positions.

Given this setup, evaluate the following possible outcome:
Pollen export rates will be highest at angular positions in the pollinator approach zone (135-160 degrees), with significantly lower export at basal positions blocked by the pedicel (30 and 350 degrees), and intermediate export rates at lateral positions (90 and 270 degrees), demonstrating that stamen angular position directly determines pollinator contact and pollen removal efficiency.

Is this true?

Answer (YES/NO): NO